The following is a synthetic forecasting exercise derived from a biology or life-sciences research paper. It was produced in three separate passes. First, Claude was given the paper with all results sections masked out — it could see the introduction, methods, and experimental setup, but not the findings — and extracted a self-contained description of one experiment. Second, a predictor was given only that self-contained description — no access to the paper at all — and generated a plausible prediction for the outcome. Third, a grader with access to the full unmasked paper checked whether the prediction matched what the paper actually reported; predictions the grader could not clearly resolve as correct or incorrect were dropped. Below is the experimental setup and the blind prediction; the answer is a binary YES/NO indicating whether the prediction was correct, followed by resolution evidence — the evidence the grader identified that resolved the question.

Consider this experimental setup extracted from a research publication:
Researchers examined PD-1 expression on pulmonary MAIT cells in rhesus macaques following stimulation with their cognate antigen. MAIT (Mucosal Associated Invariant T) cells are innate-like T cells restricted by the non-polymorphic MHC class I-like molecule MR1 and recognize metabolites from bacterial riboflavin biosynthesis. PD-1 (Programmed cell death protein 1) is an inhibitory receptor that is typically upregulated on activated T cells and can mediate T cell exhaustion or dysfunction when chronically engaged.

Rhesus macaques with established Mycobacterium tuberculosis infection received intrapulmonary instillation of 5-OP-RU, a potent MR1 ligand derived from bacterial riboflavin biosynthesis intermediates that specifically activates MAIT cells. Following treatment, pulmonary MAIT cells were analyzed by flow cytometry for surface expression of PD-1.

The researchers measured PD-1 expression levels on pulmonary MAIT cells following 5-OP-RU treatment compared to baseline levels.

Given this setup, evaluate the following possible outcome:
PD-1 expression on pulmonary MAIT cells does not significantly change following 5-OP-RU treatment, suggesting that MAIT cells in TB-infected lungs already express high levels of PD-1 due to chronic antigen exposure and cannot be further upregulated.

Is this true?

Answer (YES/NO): NO